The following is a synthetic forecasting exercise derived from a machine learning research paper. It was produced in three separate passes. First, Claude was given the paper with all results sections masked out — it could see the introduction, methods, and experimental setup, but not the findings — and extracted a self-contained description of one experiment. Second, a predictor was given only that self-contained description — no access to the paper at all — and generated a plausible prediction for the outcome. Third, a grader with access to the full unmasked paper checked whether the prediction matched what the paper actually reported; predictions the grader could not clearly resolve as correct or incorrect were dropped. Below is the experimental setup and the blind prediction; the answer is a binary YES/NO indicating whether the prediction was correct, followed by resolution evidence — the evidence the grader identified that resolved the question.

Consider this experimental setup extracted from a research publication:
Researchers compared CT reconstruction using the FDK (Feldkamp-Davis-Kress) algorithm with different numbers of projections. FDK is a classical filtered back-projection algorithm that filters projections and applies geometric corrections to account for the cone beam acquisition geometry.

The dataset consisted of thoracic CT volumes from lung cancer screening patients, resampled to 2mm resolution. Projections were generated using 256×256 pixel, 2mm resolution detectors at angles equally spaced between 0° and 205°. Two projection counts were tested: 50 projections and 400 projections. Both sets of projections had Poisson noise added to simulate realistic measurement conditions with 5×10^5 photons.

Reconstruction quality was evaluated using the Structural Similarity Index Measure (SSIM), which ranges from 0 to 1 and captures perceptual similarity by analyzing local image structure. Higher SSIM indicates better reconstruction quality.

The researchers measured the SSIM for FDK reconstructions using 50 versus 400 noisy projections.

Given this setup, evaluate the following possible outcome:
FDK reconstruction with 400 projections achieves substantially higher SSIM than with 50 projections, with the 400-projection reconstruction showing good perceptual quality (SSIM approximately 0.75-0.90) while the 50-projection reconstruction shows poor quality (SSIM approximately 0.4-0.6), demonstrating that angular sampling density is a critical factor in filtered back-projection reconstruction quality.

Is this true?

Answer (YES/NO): NO